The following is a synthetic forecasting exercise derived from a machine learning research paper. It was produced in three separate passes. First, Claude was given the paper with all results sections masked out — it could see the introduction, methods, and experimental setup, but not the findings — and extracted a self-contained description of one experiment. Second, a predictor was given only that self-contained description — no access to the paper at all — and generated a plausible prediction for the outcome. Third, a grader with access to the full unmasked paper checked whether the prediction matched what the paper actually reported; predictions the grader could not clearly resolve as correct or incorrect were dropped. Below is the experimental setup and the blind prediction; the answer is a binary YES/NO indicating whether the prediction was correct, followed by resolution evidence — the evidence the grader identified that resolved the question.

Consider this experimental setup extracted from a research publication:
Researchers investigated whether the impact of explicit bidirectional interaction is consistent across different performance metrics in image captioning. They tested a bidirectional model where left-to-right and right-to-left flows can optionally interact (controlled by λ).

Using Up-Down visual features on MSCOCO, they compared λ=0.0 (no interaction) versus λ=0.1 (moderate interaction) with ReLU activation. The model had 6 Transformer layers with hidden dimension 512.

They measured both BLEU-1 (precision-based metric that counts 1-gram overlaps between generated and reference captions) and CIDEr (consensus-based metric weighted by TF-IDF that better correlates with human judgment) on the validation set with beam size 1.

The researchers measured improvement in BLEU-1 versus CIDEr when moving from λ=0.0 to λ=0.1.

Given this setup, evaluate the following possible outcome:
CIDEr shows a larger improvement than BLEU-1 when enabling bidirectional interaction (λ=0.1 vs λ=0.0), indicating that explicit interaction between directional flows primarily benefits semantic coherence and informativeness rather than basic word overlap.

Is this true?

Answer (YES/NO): YES